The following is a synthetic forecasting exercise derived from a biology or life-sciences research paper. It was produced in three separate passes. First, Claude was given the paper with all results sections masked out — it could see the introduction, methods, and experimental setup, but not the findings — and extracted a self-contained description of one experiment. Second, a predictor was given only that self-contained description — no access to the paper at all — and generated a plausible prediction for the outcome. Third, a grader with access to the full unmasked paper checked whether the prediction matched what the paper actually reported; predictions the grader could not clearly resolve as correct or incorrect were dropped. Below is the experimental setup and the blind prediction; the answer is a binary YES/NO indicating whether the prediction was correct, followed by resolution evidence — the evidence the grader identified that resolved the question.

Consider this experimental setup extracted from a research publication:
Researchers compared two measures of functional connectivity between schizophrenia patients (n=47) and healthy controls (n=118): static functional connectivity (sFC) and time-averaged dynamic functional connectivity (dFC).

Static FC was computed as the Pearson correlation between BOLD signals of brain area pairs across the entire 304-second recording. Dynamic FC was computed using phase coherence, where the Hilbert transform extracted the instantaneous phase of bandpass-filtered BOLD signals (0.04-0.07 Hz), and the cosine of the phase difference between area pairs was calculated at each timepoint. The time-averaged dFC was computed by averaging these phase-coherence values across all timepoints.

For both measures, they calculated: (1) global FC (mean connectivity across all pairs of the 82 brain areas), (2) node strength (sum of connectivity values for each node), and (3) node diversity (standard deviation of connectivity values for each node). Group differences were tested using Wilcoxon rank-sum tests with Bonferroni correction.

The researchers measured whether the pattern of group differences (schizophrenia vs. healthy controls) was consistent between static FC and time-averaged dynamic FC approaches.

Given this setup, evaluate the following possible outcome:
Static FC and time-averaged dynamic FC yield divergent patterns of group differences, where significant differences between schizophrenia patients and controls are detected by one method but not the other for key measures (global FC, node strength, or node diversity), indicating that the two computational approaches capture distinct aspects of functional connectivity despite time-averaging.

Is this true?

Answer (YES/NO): NO